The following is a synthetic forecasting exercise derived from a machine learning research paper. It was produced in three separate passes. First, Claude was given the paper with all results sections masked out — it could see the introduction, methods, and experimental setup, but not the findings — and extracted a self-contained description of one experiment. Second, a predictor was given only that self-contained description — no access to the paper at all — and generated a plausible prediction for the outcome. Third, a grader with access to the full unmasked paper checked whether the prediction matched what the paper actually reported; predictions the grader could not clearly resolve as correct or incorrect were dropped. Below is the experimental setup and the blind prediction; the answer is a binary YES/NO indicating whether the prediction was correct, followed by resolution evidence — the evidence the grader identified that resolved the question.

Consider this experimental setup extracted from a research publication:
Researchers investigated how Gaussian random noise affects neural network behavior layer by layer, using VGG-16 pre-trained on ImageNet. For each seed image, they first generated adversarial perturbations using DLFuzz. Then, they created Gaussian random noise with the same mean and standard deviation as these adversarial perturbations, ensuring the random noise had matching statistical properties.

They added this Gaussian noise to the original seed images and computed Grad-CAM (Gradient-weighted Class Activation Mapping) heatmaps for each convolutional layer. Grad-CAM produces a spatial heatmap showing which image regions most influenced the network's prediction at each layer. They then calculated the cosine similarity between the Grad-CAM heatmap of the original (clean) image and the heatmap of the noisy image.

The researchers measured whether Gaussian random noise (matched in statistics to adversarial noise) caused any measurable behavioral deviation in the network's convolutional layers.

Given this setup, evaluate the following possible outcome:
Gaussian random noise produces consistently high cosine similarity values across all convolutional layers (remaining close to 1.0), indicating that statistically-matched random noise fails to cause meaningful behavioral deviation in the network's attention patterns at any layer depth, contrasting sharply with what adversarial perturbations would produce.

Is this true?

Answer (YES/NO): NO